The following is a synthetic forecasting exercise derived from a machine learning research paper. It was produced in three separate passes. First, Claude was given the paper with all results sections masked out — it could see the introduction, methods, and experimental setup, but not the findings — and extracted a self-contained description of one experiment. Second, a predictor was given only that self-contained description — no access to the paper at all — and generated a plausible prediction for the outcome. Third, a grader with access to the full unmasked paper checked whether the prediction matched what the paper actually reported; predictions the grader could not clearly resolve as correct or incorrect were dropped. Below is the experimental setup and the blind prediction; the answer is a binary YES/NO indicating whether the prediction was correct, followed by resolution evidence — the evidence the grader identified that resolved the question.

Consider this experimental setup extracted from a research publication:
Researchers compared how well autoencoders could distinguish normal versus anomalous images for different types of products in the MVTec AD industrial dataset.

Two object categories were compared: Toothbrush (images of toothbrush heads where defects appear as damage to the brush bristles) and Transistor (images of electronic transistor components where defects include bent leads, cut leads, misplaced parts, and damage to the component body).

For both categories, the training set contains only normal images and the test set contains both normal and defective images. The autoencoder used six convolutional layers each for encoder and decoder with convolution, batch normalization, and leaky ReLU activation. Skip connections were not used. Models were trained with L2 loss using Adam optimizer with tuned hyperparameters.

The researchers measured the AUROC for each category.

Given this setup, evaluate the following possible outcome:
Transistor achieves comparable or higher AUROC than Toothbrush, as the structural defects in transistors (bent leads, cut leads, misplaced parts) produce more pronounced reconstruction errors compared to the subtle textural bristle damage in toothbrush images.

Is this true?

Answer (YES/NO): NO